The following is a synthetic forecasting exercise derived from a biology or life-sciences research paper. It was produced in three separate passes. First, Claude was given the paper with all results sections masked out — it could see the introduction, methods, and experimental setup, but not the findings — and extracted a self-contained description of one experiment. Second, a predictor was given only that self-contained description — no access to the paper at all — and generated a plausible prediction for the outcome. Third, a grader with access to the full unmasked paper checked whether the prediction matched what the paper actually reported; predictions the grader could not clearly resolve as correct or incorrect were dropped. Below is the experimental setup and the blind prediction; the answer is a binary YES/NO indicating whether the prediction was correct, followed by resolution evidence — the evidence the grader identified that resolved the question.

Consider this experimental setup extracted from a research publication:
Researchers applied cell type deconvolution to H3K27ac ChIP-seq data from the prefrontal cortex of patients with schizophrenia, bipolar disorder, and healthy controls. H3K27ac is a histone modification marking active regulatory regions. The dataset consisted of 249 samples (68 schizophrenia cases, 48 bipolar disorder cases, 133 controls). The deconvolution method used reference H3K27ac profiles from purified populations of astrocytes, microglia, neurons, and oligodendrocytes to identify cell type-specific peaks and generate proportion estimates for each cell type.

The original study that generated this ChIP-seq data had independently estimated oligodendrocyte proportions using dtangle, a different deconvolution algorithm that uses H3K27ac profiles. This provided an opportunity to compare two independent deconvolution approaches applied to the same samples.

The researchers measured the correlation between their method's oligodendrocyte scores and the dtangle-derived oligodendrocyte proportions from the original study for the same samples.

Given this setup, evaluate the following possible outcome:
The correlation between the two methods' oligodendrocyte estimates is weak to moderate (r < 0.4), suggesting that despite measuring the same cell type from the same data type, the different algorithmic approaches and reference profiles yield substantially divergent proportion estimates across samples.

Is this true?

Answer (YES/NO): NO